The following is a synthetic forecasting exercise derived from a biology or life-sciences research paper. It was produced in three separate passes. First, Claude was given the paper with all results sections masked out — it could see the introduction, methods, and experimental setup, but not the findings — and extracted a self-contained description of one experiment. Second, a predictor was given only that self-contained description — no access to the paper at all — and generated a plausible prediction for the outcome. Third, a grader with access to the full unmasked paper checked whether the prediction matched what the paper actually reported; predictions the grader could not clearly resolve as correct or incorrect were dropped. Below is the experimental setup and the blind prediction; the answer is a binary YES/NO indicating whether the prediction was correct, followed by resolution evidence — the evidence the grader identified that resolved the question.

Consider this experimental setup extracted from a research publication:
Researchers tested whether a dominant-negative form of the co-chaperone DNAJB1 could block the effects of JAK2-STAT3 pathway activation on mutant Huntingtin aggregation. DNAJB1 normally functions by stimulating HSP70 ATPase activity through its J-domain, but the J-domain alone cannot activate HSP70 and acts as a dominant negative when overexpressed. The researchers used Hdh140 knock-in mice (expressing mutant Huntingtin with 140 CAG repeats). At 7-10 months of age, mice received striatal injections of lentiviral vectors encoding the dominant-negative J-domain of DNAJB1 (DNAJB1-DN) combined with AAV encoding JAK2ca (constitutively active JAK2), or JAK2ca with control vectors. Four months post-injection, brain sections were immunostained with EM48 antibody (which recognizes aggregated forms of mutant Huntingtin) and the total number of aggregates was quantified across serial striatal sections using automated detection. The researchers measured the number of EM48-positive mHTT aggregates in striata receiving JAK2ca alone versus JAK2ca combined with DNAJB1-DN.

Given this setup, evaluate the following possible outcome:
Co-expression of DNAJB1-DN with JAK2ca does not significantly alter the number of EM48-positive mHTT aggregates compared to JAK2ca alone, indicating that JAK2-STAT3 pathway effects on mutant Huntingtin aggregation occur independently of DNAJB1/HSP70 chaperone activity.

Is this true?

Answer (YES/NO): NO